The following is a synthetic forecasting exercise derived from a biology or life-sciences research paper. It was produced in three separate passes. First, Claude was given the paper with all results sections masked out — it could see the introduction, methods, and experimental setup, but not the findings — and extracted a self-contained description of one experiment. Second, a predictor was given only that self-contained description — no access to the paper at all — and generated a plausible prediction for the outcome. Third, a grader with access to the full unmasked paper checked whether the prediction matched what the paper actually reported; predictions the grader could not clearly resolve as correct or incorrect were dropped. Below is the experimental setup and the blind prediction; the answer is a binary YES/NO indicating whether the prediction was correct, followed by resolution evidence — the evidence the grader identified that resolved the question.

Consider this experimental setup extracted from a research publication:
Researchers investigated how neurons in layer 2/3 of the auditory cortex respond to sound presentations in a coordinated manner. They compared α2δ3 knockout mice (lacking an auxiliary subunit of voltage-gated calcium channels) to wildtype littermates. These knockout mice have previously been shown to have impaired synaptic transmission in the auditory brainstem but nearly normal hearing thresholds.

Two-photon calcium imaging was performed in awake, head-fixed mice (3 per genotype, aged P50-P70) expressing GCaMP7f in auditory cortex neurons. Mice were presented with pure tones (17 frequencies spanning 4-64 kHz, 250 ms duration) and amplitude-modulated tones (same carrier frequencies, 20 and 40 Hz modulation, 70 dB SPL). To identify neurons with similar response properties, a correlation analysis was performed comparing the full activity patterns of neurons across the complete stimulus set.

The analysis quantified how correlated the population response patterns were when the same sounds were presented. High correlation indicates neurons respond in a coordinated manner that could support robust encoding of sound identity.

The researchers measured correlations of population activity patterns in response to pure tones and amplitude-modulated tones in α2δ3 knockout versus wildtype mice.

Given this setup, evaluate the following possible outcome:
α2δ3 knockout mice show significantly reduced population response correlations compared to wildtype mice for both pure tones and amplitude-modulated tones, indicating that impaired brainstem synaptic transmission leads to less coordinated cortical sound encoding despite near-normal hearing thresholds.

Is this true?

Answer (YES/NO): YES